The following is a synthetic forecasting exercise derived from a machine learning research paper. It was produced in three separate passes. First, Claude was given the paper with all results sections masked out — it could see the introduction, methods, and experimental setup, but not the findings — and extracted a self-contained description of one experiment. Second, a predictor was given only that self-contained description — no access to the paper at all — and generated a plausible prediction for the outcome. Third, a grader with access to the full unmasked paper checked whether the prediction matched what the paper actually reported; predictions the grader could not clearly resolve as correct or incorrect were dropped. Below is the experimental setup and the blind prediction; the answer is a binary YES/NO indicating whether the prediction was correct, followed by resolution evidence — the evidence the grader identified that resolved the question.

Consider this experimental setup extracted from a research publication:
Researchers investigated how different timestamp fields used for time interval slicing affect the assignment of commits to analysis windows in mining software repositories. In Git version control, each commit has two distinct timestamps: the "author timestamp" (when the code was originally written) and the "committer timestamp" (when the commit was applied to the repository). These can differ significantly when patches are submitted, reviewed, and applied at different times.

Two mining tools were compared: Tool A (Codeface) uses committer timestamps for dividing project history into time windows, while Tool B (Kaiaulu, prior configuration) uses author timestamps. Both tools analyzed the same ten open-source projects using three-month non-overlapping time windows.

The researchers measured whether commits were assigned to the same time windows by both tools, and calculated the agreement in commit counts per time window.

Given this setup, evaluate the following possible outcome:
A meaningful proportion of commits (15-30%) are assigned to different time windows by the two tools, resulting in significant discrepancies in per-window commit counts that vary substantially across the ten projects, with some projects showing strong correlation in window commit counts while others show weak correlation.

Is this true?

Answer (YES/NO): NO